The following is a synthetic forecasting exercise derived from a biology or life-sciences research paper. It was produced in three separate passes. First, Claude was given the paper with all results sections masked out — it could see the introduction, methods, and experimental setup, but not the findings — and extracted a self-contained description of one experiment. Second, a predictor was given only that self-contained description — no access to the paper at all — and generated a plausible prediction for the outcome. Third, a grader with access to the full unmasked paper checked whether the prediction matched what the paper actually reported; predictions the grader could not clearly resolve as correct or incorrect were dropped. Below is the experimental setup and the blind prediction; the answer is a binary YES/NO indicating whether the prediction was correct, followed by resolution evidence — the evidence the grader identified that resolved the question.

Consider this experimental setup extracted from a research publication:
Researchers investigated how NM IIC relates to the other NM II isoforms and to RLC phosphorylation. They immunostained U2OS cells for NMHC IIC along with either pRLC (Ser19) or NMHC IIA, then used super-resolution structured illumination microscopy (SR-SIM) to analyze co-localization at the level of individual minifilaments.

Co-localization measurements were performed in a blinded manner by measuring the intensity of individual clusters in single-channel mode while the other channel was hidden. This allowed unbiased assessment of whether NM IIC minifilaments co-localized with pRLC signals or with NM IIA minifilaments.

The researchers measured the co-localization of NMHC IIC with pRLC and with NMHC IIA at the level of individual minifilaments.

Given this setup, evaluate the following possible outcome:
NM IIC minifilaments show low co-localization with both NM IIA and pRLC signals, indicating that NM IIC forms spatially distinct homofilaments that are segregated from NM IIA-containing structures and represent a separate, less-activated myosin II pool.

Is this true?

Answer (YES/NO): YES